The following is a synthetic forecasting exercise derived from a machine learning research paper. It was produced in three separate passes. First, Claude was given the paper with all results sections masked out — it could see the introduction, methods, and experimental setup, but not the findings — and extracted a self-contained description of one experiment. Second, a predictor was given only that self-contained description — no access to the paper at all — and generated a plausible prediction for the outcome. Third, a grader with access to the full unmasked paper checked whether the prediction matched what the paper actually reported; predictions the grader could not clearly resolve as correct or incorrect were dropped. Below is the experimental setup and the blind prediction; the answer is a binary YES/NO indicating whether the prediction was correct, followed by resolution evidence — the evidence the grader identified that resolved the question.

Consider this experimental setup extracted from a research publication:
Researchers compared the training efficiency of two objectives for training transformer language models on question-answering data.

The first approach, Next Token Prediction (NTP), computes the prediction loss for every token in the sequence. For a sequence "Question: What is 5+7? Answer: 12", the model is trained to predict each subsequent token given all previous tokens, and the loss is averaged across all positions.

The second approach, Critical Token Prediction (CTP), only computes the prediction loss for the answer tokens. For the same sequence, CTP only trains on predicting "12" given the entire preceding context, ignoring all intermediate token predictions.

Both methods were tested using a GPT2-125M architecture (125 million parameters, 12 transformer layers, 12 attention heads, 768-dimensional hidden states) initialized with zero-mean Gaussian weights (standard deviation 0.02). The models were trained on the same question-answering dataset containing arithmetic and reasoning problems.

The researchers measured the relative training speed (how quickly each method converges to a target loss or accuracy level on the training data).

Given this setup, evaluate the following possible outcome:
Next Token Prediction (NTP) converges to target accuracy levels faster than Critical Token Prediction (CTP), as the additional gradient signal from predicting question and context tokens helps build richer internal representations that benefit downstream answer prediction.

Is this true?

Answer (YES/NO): NO